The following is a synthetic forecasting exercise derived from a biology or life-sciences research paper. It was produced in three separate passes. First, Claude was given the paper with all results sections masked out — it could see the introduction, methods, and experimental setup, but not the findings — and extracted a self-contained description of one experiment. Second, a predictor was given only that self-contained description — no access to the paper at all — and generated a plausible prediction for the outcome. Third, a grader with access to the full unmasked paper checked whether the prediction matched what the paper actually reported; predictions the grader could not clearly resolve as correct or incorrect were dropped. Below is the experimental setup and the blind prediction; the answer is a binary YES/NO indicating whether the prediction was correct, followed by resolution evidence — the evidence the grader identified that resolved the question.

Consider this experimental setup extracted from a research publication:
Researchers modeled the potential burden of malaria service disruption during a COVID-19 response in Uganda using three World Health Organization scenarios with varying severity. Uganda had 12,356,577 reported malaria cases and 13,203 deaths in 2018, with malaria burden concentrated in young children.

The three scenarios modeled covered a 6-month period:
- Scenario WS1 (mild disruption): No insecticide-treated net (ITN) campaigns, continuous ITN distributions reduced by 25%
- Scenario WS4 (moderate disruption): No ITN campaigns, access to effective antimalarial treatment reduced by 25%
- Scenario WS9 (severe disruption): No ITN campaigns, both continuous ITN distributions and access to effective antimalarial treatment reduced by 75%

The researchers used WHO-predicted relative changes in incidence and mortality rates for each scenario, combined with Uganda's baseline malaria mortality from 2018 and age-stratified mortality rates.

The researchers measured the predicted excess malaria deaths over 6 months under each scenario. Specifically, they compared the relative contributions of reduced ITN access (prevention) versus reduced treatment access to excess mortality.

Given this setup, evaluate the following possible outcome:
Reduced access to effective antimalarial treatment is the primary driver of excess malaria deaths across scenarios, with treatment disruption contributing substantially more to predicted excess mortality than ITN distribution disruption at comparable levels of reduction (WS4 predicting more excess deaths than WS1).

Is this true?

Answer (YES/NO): YES